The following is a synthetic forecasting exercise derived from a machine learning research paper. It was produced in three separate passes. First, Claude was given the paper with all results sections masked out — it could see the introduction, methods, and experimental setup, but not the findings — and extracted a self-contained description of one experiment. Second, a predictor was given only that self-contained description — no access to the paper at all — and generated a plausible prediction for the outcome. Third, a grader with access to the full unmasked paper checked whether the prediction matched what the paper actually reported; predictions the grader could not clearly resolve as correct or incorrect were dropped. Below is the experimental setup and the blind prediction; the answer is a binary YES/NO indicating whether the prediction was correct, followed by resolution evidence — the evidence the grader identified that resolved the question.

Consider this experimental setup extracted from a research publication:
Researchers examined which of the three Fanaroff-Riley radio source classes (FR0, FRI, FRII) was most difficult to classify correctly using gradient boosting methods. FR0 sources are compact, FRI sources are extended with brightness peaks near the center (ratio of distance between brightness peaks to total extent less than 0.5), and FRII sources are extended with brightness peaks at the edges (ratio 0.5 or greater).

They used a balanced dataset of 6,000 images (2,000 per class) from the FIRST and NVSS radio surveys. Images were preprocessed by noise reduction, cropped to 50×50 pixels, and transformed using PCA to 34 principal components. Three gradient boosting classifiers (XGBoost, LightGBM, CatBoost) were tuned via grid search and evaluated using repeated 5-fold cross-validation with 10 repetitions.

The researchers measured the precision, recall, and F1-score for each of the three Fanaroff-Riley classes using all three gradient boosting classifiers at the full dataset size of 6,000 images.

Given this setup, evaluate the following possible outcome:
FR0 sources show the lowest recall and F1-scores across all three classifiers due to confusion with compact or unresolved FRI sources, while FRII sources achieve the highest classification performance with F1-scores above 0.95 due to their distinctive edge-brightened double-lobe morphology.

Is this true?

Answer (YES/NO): NO